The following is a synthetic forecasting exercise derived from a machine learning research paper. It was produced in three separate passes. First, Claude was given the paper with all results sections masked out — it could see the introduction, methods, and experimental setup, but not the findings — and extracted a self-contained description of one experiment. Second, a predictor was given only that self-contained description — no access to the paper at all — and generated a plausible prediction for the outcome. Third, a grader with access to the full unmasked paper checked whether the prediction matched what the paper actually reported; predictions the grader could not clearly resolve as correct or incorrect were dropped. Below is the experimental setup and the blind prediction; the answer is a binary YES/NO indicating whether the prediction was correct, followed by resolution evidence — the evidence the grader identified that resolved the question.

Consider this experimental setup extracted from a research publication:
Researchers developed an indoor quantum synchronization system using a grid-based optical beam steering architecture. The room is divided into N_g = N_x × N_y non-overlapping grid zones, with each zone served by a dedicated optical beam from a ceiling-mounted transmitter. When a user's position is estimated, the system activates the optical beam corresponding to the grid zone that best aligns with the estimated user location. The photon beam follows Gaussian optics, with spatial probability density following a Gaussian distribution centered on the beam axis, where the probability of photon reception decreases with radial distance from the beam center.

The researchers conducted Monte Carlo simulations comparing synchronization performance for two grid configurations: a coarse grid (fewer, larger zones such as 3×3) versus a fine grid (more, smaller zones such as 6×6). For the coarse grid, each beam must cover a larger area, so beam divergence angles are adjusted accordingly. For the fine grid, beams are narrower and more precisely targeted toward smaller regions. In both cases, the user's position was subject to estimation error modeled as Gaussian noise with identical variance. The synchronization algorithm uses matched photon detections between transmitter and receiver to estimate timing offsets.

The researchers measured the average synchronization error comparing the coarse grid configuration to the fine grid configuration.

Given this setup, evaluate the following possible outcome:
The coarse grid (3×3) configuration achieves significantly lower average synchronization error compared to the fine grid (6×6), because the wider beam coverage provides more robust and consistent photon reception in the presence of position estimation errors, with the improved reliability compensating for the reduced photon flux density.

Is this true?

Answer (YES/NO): NO